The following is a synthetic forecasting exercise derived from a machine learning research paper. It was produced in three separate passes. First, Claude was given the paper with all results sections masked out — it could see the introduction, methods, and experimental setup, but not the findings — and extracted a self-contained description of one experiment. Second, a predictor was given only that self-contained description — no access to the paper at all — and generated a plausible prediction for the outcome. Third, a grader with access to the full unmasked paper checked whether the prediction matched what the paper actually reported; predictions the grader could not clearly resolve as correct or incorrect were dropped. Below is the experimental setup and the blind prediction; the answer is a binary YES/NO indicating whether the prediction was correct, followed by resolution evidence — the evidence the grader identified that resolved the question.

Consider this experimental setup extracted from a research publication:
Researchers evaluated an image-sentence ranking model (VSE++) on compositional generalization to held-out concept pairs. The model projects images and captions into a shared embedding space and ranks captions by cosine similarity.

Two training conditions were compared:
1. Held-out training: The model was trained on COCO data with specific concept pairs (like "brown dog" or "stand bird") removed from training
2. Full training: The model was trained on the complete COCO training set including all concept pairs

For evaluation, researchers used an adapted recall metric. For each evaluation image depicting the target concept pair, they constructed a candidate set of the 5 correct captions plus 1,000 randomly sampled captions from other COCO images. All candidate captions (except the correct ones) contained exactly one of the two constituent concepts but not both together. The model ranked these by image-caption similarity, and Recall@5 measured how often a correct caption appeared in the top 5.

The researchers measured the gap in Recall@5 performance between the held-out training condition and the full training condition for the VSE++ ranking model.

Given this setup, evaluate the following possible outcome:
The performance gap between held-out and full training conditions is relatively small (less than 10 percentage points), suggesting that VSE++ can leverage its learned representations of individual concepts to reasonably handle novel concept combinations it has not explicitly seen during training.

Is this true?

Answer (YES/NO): YES